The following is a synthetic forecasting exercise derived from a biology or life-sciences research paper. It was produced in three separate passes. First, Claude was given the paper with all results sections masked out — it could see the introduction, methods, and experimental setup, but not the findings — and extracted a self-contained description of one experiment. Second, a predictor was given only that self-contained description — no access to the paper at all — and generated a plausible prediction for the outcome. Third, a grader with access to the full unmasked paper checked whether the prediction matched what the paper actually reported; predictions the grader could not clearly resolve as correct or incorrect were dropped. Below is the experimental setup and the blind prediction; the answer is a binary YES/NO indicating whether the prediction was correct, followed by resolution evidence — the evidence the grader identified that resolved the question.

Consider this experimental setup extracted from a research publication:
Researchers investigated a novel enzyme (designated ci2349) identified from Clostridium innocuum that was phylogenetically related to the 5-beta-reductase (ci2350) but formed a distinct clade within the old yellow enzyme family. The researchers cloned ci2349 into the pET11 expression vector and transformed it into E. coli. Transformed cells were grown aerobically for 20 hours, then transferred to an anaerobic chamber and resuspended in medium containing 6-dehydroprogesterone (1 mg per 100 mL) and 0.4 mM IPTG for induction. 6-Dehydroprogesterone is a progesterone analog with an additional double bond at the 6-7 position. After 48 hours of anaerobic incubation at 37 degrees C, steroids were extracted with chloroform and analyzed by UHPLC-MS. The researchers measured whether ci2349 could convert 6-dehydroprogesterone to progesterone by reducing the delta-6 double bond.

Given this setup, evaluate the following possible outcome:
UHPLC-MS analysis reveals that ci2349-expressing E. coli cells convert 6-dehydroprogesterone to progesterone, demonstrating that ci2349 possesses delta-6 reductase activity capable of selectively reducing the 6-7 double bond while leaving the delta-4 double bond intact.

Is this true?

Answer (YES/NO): YES